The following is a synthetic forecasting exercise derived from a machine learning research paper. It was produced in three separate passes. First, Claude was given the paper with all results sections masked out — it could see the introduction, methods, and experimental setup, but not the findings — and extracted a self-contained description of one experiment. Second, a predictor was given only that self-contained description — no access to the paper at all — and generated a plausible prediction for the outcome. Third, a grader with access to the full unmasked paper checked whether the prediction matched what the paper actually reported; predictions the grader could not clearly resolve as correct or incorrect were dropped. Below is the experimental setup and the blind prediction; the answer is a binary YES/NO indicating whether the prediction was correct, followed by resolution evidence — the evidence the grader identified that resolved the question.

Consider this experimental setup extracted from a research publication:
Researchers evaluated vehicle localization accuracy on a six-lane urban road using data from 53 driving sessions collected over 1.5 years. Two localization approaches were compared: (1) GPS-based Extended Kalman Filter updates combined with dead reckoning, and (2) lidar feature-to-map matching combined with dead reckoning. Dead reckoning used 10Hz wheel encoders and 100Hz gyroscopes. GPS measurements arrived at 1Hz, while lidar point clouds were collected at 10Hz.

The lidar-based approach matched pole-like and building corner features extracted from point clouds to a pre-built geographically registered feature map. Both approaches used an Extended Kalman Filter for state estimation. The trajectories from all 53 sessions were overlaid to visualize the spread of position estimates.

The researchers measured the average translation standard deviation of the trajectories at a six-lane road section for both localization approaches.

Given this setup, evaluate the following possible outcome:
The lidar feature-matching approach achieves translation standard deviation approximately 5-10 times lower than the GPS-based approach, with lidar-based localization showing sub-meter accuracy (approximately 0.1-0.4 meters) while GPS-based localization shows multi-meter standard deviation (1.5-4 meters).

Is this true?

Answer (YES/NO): NO